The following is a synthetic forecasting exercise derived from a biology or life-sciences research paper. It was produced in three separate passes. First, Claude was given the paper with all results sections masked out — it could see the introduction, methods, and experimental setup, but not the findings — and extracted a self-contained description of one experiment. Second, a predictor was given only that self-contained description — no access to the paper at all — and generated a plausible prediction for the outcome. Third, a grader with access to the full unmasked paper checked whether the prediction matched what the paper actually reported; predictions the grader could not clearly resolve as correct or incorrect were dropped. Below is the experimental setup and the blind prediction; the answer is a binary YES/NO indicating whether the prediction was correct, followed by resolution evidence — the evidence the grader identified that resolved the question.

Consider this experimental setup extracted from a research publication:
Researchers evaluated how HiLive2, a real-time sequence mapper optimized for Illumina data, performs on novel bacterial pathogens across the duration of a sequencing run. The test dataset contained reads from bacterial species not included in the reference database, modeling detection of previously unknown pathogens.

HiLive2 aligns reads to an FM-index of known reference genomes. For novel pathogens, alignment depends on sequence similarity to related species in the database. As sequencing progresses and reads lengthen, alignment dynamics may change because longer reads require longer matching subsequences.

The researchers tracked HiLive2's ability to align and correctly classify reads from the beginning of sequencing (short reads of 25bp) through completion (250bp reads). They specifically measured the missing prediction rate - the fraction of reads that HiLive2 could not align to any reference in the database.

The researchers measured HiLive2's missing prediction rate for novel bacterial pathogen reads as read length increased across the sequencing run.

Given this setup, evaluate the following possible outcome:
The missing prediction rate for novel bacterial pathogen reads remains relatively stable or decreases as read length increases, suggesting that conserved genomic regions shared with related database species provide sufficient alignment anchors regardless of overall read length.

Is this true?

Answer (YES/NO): NO